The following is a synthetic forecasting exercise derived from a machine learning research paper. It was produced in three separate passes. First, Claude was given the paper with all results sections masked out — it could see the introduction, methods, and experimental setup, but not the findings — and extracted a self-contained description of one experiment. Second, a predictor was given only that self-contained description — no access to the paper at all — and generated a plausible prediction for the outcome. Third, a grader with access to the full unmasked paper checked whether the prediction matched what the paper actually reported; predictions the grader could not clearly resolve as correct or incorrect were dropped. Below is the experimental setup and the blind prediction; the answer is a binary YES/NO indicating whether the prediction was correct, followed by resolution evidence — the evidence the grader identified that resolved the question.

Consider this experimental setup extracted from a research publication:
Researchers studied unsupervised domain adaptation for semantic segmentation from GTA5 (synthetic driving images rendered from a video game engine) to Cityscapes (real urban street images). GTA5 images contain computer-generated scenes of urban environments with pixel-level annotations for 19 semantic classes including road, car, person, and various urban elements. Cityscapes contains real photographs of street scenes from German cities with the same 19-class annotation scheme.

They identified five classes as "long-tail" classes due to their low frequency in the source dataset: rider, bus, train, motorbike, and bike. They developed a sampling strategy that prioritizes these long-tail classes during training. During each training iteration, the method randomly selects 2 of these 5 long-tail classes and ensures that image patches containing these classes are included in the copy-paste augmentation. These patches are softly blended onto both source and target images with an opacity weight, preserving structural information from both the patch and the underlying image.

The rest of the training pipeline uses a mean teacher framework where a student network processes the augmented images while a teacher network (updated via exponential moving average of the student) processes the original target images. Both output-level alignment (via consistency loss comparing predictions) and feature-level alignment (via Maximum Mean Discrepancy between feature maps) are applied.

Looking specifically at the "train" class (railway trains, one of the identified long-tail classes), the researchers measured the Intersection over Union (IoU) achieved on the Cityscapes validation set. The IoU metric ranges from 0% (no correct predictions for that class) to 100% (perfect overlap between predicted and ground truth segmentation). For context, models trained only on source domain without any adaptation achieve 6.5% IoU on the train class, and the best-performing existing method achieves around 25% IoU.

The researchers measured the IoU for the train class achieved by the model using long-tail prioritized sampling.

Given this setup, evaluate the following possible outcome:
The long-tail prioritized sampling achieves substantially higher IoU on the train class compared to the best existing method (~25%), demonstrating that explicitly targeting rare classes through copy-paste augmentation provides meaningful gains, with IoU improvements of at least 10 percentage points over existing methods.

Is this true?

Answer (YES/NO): NO